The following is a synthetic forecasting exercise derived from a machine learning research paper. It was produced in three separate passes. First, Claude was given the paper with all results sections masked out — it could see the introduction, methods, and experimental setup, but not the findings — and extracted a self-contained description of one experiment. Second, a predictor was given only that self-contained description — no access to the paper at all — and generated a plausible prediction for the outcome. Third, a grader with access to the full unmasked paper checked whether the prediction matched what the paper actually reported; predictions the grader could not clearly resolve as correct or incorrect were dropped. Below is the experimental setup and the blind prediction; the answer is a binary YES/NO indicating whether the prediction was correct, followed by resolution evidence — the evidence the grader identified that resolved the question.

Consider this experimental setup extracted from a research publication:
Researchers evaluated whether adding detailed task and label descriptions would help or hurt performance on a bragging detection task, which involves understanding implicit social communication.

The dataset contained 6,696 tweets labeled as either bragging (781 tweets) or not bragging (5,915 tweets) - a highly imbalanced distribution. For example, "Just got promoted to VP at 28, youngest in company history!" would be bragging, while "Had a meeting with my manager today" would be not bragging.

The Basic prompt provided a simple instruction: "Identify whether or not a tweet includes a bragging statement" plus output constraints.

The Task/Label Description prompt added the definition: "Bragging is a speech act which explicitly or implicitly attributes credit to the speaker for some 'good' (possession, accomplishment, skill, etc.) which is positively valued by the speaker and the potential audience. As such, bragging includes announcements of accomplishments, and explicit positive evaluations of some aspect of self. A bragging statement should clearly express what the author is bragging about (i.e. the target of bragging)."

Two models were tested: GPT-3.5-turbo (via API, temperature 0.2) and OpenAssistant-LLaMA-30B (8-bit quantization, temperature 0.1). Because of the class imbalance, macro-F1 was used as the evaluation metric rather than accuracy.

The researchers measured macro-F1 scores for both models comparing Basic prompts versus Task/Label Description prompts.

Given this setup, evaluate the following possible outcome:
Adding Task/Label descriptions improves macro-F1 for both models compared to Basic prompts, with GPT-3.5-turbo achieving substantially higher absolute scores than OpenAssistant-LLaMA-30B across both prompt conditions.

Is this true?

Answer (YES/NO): NO